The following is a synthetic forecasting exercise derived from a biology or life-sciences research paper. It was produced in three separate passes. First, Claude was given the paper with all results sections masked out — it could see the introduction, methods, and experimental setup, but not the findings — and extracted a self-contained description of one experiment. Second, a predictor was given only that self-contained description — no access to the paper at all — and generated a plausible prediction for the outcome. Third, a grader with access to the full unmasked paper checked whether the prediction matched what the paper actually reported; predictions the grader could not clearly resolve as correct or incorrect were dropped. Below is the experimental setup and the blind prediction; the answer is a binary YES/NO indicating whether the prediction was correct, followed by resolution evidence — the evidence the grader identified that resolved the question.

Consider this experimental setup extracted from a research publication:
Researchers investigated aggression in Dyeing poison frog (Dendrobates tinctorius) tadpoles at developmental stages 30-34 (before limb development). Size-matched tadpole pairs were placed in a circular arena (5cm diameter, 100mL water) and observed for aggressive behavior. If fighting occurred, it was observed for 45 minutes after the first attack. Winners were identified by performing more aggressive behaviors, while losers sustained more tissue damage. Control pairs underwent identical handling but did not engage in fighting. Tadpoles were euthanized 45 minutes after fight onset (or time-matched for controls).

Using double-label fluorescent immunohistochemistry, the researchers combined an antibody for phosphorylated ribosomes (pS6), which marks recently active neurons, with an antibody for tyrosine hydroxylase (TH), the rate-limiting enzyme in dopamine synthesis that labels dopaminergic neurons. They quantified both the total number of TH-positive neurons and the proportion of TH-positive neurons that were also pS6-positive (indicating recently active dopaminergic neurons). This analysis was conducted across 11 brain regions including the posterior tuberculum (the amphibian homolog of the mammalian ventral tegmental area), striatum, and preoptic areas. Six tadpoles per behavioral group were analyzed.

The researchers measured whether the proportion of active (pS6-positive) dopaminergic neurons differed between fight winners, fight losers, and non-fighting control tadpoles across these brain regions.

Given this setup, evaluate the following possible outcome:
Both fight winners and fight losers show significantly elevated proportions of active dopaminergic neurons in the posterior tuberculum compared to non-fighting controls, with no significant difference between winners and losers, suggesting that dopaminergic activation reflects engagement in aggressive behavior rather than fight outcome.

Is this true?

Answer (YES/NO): NO